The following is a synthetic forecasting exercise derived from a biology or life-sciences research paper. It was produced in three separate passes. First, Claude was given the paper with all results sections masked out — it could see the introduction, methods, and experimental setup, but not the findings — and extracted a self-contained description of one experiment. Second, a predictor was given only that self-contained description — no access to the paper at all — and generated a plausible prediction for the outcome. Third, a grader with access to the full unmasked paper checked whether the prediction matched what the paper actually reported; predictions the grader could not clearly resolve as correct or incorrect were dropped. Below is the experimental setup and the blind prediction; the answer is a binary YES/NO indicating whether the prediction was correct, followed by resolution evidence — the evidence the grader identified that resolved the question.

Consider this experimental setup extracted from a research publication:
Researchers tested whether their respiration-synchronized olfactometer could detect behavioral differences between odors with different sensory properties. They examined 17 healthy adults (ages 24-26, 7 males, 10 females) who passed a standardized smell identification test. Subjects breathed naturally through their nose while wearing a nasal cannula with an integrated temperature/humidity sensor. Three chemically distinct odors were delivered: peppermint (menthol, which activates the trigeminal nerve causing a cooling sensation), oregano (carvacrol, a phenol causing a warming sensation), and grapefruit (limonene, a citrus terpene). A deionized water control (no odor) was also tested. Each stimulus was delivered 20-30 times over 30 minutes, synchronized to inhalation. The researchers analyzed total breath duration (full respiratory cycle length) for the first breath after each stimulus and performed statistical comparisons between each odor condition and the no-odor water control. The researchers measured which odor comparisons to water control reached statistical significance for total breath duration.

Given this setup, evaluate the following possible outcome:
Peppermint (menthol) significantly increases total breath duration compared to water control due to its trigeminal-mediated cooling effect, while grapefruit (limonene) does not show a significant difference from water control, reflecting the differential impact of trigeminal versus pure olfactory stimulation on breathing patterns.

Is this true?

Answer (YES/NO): NO